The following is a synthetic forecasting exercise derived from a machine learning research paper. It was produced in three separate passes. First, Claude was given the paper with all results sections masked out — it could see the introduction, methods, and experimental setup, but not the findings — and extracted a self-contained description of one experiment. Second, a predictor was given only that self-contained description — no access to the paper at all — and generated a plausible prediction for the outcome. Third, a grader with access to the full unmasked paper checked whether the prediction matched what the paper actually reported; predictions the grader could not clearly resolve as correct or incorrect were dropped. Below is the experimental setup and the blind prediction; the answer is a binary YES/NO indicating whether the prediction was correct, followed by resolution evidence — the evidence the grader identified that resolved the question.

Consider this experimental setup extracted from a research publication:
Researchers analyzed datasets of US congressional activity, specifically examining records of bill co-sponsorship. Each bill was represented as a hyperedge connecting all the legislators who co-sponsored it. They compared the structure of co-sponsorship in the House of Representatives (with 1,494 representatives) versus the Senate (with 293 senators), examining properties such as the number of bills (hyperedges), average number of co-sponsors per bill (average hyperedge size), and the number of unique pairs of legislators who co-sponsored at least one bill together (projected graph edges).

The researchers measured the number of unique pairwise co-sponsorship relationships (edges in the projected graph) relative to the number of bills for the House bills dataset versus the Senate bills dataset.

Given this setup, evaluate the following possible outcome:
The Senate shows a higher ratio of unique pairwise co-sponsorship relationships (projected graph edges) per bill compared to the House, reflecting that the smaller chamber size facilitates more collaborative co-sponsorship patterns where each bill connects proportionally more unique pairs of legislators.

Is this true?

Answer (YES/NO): NO